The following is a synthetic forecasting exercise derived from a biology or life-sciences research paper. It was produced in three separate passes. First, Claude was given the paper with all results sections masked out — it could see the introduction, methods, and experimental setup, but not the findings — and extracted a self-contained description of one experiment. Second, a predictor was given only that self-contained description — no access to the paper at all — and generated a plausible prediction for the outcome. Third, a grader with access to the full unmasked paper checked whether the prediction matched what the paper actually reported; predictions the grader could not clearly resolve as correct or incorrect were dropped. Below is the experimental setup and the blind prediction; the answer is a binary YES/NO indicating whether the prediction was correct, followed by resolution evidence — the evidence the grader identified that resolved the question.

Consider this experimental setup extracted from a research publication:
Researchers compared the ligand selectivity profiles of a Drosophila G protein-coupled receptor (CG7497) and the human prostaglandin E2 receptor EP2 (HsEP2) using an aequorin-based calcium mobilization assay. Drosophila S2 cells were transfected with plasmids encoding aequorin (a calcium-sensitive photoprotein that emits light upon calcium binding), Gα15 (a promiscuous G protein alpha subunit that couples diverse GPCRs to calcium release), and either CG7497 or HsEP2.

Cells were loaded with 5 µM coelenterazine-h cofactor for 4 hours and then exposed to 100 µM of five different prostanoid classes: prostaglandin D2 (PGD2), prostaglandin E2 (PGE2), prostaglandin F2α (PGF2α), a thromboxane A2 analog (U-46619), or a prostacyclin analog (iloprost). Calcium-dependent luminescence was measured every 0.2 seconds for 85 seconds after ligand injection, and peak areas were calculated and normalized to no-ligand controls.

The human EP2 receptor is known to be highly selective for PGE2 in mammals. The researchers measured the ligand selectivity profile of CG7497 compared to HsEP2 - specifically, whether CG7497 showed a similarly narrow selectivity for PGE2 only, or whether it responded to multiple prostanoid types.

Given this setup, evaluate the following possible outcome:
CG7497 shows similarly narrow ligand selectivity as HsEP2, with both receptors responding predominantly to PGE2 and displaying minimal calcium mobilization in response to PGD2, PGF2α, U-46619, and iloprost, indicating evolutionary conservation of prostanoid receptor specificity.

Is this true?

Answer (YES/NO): NO